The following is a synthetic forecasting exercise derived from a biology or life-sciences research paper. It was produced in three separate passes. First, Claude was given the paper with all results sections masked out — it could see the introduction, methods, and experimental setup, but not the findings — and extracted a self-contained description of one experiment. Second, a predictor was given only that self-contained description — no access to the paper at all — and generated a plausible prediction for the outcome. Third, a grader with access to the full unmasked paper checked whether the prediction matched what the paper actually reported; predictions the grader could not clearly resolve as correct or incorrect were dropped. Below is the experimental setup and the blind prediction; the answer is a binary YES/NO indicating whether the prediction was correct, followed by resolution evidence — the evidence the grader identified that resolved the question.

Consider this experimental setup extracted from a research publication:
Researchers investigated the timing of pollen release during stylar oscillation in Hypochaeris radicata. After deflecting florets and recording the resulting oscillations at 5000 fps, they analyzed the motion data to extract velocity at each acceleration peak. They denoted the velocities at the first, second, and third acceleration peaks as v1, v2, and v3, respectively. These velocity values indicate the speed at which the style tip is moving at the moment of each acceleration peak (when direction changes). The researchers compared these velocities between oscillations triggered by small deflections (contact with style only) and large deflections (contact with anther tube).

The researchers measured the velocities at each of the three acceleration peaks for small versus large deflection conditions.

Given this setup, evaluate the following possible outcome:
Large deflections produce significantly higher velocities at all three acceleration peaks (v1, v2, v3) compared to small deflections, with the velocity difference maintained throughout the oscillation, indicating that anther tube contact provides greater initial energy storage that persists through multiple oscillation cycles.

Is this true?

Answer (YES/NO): NO